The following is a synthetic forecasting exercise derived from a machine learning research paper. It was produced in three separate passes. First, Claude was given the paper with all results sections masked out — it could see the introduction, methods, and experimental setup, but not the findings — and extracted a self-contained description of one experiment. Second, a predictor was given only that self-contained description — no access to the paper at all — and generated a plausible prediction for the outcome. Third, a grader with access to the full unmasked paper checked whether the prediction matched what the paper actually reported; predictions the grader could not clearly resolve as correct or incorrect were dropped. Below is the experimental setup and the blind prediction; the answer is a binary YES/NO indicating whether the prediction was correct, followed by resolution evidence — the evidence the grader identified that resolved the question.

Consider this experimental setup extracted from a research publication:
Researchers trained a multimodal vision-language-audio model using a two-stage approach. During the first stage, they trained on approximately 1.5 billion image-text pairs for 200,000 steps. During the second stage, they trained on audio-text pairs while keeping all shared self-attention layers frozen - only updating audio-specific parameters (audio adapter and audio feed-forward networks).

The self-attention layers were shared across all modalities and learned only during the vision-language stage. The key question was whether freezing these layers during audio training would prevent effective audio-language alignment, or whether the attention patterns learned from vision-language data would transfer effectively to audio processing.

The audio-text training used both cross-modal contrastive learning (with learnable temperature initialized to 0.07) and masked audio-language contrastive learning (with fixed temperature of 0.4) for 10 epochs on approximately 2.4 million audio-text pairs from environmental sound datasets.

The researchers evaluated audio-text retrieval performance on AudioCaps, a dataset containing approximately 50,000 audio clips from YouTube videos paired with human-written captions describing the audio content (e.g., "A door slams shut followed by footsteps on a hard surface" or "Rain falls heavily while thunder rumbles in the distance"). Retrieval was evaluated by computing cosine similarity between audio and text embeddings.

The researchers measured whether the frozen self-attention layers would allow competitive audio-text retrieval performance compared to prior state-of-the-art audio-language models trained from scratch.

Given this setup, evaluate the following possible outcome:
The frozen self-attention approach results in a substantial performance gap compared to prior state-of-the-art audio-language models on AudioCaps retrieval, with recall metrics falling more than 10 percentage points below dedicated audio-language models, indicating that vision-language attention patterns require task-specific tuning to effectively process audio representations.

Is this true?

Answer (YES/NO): NO